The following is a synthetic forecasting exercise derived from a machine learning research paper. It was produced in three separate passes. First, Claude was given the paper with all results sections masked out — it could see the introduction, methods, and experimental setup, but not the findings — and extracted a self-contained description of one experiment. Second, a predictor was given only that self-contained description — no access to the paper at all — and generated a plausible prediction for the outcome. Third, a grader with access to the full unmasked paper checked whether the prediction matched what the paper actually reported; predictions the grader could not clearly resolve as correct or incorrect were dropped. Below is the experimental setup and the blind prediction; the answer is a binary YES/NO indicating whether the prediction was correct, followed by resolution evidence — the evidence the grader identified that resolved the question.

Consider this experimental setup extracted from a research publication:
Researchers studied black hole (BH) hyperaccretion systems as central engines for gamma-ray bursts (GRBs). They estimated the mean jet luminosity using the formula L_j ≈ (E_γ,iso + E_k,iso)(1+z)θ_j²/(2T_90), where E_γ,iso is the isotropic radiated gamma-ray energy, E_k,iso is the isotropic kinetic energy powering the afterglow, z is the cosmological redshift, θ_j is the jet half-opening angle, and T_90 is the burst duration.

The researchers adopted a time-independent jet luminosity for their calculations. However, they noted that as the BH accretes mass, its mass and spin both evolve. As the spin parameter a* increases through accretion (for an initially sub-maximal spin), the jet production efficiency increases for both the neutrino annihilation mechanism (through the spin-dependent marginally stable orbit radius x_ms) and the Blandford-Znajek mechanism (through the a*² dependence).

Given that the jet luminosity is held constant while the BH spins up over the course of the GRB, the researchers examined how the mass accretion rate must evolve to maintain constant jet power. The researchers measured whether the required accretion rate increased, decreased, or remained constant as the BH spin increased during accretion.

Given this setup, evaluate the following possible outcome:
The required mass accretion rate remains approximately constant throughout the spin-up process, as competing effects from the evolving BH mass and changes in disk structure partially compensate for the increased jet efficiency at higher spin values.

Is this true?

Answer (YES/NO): NO